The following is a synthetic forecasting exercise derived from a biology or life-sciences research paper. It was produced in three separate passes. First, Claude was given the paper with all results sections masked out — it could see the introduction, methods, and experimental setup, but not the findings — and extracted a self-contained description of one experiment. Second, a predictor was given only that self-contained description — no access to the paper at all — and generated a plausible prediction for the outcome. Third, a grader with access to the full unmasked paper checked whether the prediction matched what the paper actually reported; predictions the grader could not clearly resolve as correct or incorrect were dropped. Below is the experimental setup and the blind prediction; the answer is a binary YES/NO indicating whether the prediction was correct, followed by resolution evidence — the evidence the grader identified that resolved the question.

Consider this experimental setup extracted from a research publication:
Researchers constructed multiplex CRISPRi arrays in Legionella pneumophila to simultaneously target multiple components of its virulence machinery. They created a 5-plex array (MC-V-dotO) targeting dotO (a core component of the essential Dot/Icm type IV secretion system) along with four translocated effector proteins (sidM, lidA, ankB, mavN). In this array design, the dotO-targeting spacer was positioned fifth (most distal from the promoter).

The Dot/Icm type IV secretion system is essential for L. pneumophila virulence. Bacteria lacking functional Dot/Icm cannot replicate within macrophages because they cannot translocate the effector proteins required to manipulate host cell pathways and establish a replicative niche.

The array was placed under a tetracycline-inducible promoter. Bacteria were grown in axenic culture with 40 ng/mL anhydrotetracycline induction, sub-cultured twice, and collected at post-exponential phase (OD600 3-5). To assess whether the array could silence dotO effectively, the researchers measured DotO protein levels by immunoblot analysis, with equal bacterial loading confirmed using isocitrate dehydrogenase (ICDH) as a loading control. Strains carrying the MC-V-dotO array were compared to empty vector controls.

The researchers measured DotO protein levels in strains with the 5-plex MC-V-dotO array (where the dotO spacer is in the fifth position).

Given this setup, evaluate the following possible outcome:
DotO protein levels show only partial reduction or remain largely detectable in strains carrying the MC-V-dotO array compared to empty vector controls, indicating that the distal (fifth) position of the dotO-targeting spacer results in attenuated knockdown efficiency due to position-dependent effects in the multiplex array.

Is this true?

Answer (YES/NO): YES